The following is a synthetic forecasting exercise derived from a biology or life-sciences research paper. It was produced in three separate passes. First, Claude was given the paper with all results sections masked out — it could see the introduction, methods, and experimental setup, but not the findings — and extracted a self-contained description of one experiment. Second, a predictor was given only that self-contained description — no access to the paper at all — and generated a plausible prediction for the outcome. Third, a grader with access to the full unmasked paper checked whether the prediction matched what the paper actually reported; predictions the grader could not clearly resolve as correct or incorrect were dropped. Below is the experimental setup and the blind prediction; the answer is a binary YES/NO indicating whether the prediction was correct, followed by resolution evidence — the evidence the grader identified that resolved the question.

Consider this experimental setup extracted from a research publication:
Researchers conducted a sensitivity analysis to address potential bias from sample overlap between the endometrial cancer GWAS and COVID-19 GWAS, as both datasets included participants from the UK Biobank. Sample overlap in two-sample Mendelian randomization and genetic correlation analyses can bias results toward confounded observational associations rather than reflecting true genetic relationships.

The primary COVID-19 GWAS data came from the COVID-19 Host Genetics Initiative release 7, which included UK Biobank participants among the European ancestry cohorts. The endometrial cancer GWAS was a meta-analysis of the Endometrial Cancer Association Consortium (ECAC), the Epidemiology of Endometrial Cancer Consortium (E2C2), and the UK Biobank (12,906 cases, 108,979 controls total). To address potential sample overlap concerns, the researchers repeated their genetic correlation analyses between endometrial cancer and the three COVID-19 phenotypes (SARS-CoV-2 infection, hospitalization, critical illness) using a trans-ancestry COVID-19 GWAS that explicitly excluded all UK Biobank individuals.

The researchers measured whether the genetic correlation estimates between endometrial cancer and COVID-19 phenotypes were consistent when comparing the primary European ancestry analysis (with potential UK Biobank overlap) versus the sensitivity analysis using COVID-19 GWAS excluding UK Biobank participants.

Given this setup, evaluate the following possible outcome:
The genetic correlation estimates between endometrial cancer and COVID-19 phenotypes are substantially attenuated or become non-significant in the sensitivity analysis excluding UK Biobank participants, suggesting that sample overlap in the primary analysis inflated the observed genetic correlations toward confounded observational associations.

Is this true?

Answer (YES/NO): NO